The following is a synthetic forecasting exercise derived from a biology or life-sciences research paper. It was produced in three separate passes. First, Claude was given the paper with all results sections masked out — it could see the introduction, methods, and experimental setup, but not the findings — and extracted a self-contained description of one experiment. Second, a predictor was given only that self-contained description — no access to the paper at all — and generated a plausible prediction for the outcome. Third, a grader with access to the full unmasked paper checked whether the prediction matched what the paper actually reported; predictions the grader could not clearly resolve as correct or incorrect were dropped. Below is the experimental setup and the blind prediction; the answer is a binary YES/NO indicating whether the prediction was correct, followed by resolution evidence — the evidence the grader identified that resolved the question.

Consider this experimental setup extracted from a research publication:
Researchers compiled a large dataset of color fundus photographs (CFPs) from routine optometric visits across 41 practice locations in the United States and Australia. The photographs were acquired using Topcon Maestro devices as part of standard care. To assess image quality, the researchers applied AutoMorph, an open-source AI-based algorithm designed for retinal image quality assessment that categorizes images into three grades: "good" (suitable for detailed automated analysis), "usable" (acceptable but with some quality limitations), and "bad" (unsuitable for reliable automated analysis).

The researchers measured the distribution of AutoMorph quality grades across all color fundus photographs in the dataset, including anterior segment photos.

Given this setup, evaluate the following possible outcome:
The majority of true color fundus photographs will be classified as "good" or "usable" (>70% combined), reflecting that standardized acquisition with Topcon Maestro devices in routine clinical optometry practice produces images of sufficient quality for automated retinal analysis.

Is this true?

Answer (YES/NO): YES